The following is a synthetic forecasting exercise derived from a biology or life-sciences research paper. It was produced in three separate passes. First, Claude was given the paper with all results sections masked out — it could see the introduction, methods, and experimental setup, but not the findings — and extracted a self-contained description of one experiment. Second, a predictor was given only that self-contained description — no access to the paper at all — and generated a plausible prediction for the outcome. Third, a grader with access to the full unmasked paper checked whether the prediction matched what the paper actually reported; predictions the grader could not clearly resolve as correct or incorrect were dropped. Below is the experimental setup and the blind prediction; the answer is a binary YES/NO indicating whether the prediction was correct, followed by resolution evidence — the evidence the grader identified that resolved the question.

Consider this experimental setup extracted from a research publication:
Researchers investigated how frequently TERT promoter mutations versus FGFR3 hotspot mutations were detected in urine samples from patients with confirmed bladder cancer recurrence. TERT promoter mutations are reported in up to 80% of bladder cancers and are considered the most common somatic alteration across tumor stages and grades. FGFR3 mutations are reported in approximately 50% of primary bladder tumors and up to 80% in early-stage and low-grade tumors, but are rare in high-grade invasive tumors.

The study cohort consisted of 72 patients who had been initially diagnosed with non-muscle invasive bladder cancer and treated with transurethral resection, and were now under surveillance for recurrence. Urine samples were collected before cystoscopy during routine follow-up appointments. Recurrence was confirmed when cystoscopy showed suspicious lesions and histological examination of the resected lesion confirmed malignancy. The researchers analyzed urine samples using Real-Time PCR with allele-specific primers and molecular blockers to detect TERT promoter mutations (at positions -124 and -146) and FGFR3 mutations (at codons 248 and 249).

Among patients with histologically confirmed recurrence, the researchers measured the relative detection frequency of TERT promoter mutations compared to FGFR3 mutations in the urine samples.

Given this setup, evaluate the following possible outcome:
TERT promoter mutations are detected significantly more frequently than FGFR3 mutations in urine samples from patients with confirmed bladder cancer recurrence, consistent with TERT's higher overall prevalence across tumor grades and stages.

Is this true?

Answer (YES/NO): NO